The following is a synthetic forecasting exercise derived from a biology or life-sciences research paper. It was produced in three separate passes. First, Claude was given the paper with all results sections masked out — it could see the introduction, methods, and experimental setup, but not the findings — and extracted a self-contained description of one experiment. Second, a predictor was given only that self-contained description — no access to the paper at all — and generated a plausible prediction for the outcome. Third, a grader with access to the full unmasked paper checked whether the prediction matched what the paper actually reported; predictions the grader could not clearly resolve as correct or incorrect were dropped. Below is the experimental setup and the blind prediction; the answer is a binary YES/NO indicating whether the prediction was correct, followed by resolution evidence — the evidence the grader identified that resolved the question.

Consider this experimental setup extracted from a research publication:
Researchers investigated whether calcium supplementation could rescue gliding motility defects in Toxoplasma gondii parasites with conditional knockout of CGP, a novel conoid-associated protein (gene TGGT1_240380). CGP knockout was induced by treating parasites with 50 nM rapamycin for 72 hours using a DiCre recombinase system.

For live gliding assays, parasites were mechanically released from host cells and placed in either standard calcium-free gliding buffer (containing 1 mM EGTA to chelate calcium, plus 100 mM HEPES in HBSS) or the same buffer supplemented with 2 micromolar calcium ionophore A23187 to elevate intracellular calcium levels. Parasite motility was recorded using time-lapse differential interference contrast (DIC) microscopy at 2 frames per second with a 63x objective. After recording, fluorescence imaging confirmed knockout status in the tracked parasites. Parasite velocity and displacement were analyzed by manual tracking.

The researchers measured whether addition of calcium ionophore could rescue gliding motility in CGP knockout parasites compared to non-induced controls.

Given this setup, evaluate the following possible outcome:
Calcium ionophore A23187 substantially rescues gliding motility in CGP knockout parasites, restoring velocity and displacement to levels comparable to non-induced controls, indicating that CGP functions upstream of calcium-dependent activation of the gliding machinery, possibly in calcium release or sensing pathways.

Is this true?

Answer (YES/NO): NO